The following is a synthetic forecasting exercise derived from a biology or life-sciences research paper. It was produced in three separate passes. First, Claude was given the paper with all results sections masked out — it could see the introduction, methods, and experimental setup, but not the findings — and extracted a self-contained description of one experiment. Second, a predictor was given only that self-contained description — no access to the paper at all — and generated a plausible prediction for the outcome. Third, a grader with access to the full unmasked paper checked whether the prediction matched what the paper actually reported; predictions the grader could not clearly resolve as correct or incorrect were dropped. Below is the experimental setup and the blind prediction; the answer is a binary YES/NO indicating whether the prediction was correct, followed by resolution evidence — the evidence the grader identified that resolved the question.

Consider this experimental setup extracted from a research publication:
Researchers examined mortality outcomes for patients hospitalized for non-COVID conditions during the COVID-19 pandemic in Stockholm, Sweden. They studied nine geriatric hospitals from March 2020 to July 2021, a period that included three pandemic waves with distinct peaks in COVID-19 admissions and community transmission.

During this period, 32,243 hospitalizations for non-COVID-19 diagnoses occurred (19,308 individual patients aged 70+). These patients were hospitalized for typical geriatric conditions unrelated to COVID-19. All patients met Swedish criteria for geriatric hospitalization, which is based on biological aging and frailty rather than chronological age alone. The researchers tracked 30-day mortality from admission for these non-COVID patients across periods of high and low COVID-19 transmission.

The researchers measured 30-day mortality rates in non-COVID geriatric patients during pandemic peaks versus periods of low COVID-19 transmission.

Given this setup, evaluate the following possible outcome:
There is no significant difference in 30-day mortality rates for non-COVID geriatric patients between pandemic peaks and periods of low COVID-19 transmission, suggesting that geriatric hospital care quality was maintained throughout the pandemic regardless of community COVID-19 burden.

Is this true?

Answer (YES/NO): NO